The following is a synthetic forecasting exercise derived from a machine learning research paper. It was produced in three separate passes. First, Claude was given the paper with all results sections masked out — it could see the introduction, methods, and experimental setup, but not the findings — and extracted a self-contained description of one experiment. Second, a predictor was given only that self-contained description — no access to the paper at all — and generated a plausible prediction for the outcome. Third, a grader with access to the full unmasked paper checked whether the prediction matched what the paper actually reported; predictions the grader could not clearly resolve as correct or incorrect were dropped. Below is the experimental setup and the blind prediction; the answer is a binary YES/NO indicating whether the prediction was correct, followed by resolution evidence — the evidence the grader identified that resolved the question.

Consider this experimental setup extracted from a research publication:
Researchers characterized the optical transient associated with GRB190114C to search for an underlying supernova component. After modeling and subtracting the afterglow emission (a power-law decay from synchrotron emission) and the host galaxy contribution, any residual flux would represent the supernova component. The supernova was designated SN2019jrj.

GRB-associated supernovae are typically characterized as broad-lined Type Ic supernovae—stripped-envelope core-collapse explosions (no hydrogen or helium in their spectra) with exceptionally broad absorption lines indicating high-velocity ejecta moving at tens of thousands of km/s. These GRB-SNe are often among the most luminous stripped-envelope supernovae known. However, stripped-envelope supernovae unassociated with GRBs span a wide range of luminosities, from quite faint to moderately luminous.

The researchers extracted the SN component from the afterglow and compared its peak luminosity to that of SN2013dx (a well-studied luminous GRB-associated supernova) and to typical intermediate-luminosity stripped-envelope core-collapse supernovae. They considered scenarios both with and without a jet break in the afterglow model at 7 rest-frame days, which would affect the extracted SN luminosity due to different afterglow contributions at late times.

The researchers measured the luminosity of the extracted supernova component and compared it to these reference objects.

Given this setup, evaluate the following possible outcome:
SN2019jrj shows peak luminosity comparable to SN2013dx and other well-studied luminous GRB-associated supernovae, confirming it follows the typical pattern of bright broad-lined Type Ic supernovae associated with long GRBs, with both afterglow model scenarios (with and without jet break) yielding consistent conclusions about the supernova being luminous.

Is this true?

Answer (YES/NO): NO